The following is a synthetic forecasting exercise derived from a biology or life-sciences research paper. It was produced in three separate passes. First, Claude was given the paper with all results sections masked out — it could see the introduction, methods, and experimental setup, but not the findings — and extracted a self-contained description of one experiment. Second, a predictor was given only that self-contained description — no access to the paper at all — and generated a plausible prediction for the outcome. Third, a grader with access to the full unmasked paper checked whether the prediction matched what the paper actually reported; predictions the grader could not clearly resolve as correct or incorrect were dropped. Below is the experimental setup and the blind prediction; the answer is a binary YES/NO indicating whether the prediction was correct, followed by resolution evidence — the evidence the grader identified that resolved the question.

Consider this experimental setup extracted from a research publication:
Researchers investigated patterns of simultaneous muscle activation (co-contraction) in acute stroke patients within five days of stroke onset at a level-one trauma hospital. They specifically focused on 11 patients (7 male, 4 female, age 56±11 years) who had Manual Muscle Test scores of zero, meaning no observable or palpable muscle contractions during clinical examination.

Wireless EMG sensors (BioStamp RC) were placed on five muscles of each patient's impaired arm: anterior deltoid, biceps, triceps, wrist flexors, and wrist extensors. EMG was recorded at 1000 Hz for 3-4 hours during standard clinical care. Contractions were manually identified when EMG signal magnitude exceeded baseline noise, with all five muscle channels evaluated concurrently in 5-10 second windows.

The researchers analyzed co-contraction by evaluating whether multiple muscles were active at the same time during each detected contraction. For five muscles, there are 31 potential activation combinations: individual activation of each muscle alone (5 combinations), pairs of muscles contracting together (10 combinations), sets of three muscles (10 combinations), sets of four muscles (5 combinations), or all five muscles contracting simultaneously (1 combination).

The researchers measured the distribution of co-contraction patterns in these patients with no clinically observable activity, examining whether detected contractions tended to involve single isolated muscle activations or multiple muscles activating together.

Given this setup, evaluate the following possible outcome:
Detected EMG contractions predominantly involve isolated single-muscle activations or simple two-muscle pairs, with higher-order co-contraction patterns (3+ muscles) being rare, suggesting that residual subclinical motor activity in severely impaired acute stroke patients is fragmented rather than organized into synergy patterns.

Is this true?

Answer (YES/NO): NO